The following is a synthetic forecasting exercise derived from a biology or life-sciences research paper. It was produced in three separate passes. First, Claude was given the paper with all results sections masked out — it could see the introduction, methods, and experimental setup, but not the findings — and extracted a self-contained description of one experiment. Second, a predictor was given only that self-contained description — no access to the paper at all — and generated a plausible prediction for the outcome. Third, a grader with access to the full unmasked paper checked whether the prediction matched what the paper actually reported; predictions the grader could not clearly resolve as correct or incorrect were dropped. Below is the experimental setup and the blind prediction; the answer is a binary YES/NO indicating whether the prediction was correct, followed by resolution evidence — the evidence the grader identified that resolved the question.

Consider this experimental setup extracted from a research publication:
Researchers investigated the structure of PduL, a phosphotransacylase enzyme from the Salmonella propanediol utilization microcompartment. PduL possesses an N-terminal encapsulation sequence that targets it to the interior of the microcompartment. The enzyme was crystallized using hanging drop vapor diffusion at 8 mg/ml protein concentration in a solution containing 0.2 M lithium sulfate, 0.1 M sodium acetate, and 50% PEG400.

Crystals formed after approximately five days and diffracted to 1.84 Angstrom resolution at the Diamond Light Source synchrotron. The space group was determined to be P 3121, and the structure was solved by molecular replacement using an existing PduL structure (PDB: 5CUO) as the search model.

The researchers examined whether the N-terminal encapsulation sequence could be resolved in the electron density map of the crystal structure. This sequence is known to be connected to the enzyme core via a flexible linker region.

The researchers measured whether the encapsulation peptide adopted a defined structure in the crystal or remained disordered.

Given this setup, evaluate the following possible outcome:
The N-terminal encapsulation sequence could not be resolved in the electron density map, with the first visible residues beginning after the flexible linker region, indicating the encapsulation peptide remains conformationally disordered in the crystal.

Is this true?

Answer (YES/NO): YES